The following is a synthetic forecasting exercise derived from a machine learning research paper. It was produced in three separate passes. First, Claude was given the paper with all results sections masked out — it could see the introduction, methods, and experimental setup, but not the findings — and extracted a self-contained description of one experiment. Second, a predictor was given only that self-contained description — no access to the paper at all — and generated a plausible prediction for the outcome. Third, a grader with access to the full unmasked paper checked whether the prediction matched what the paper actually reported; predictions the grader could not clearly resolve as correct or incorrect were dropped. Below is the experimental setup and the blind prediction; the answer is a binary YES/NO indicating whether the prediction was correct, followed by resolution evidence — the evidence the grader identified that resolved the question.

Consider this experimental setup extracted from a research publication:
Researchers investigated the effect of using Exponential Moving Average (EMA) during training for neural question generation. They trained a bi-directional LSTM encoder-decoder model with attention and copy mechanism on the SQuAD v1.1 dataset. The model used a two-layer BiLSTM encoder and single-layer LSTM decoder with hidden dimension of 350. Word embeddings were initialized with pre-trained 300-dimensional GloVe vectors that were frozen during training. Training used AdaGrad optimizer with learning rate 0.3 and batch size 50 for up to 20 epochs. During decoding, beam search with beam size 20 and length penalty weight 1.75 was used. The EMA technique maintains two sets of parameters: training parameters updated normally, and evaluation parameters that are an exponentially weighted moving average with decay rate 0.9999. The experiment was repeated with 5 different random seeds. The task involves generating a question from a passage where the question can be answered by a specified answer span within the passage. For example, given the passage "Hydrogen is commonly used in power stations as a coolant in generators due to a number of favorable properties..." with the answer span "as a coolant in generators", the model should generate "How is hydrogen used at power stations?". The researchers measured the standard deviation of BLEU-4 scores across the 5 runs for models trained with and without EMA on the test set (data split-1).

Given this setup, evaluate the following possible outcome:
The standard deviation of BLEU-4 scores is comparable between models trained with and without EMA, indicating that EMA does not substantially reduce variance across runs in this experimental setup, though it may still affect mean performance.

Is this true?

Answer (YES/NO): NO